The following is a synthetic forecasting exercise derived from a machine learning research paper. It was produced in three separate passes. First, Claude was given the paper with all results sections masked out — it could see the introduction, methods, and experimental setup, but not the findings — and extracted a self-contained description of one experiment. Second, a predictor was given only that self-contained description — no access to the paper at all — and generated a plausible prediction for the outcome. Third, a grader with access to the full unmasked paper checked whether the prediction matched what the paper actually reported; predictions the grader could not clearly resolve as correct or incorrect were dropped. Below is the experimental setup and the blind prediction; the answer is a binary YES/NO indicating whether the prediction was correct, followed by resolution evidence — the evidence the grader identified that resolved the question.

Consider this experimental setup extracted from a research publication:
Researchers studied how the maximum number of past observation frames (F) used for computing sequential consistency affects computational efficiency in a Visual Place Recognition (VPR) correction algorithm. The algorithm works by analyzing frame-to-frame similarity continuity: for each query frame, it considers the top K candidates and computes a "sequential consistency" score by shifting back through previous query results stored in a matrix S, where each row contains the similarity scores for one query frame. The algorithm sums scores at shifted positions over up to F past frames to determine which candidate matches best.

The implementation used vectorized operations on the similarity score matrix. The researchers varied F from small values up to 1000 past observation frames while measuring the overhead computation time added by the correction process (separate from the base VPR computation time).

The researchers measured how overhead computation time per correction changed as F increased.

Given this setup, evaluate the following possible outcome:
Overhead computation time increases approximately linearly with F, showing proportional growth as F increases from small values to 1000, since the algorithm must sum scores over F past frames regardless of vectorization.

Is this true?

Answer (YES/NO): NO